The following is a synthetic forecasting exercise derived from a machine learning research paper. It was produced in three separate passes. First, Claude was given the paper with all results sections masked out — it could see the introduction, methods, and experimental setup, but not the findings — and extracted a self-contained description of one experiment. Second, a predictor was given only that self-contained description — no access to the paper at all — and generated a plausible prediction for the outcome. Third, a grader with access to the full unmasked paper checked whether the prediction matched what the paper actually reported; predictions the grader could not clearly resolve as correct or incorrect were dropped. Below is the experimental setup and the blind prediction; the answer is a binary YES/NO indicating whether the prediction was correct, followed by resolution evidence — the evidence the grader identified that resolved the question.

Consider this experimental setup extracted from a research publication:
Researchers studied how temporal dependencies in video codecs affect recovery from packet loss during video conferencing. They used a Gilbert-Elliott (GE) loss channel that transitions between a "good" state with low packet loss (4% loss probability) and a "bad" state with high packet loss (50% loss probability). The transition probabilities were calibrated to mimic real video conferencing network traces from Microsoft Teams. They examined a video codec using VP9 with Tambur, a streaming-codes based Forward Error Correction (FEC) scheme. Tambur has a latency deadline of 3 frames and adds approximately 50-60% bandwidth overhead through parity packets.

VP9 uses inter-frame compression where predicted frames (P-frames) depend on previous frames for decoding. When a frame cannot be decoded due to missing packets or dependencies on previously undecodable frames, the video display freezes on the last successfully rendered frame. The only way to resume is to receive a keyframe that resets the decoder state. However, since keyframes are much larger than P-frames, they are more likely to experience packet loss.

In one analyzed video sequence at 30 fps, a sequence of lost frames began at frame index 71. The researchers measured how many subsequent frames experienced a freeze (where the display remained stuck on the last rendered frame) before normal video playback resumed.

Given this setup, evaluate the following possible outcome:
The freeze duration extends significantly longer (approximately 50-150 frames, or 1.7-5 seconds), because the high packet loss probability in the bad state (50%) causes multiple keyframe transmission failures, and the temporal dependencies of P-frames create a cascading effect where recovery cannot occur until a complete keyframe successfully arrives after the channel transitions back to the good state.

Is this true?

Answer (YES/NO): YES